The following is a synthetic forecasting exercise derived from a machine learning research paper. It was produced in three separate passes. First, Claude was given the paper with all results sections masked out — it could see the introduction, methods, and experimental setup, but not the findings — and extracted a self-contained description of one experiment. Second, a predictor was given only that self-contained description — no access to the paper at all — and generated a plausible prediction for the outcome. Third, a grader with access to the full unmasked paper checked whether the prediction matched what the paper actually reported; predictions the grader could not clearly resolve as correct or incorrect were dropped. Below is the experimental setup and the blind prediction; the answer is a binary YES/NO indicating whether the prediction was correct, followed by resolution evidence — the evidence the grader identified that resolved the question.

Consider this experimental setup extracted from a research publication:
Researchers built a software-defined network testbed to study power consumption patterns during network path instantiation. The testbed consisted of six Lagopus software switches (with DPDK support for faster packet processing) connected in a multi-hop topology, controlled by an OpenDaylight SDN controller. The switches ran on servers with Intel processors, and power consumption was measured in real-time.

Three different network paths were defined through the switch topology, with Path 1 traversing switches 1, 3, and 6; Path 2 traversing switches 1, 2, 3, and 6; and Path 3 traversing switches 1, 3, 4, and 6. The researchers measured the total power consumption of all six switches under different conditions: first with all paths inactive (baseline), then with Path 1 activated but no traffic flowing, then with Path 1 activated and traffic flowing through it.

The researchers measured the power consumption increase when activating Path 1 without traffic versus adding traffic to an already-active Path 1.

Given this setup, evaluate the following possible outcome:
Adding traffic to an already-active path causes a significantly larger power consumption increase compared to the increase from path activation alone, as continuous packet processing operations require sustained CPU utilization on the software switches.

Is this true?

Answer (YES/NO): NO